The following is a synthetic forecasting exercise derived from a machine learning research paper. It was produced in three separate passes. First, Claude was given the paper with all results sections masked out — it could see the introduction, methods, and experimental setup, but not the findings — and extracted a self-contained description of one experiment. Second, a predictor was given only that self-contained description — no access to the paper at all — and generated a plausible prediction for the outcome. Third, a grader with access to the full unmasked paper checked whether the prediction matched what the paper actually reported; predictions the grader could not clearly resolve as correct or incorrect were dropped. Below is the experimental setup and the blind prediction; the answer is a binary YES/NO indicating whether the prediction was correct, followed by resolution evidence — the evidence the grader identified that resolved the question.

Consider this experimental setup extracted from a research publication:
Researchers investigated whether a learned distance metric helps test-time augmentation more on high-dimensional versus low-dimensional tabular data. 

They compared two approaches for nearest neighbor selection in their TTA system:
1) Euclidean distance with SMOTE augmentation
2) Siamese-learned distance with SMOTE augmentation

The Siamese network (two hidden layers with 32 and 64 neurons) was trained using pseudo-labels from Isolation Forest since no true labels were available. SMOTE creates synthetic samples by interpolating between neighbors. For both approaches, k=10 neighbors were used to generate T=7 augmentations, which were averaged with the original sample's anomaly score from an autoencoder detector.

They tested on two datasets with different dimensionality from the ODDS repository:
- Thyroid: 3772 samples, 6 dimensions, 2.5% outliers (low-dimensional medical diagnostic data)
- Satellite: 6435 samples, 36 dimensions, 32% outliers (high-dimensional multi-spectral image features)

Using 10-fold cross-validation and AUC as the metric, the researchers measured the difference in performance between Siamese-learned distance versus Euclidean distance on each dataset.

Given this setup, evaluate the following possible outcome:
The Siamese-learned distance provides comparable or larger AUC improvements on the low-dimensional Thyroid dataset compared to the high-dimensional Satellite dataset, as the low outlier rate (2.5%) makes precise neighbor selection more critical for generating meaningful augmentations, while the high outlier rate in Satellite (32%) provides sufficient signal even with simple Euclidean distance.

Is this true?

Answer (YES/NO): YES